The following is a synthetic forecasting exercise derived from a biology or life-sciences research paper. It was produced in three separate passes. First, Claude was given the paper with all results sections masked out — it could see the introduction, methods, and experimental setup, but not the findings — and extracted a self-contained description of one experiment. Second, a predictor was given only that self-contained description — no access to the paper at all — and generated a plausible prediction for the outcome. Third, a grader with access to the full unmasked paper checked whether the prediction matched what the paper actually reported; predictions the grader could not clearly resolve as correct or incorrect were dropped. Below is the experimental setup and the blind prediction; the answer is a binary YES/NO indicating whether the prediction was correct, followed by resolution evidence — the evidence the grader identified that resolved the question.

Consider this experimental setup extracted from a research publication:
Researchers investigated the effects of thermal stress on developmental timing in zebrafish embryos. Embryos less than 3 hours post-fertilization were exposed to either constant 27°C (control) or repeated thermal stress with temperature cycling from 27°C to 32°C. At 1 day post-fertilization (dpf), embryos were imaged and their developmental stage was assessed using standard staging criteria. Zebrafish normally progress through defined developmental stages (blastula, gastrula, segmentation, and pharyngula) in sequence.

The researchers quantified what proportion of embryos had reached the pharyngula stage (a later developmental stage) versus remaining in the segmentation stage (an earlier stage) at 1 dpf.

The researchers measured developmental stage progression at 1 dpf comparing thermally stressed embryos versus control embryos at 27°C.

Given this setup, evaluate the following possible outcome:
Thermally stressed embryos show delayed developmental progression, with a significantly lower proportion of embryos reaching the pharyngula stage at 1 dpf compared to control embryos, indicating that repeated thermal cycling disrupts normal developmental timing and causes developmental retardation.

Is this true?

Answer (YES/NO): NO